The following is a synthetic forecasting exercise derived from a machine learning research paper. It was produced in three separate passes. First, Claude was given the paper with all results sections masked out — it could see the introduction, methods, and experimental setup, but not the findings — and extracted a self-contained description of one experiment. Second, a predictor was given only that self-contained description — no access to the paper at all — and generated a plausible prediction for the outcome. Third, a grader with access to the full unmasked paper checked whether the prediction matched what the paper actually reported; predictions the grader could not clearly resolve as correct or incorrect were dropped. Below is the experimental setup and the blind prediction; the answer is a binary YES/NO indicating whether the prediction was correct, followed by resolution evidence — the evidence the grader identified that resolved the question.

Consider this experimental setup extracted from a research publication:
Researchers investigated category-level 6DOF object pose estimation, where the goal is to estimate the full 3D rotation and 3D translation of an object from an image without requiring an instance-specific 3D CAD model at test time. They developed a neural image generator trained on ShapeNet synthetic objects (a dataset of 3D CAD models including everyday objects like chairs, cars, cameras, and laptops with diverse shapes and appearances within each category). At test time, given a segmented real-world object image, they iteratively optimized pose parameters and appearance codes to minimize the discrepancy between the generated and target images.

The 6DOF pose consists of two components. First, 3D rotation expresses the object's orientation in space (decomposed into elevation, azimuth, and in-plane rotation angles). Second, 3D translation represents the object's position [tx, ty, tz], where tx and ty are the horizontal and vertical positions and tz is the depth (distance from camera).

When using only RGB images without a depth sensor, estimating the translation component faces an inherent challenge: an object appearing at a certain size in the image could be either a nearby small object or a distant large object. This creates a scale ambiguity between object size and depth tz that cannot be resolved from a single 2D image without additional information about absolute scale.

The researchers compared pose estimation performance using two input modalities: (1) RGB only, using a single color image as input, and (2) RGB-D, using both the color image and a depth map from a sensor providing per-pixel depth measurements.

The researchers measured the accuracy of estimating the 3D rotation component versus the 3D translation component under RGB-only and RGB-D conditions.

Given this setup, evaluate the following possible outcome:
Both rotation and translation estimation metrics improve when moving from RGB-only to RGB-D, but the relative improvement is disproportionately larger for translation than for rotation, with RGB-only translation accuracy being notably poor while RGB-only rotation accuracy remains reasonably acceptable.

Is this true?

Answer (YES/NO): NO